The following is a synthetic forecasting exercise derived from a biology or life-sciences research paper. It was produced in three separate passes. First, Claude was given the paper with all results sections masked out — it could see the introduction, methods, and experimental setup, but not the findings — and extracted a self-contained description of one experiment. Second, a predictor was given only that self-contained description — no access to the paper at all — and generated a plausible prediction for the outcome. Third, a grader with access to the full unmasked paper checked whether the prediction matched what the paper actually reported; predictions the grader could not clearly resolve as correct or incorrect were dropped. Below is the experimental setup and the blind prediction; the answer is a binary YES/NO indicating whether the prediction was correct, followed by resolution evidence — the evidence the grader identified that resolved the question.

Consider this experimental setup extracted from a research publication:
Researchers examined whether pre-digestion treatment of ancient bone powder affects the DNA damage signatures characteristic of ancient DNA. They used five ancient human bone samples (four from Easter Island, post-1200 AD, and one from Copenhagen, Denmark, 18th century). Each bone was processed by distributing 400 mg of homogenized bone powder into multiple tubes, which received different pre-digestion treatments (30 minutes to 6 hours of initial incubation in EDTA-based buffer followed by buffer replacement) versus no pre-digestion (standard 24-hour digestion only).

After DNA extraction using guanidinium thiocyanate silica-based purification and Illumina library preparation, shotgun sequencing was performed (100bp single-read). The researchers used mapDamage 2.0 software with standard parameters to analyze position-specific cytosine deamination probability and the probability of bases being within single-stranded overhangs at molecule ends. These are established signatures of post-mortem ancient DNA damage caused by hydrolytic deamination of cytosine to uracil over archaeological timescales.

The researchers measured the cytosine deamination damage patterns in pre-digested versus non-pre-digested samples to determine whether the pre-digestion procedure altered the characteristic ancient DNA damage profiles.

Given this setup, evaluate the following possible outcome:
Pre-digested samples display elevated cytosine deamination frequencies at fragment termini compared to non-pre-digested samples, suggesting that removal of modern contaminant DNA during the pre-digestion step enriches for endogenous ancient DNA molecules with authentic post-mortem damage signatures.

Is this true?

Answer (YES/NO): NO